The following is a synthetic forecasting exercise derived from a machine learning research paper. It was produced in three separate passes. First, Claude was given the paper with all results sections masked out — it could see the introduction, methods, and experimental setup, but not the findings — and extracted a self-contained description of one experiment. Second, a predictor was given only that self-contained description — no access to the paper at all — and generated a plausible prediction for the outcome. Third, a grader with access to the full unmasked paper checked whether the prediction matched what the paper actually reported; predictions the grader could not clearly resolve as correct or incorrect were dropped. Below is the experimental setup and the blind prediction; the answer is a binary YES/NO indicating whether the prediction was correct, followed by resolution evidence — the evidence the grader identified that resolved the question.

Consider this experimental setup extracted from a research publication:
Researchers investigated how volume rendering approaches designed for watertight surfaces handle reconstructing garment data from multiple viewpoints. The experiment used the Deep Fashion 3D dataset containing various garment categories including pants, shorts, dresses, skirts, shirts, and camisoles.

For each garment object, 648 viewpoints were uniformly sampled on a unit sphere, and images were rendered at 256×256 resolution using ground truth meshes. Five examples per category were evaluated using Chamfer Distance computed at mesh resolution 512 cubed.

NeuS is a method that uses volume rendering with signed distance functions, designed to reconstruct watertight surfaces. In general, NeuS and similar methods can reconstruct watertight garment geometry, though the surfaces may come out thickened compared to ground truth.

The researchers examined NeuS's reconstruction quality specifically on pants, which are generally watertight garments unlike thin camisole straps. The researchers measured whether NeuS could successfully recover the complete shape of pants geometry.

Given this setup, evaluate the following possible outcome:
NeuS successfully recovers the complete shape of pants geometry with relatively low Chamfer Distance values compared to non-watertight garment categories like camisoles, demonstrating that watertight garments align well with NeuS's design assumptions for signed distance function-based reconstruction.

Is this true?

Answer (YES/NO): NO